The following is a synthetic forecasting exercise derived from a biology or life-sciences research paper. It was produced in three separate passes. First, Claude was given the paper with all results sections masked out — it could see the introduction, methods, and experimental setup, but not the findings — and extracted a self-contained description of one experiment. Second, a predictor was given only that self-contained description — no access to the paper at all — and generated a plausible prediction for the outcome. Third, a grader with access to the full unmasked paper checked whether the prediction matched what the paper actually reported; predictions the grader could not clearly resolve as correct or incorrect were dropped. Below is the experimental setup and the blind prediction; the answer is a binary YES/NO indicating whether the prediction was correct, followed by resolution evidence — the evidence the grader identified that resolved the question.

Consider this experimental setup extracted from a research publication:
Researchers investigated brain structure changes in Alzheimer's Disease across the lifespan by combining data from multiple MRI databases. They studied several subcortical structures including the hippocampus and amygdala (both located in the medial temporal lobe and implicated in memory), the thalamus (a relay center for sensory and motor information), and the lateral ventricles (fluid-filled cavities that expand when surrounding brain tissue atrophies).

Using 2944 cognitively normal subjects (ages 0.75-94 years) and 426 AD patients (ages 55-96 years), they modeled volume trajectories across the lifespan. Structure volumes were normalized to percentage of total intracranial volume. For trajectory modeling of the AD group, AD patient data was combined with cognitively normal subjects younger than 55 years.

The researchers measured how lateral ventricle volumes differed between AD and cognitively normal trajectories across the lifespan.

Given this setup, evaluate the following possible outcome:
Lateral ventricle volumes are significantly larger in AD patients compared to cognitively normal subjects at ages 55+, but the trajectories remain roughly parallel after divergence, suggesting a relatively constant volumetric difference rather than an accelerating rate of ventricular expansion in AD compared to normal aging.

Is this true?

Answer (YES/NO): NO